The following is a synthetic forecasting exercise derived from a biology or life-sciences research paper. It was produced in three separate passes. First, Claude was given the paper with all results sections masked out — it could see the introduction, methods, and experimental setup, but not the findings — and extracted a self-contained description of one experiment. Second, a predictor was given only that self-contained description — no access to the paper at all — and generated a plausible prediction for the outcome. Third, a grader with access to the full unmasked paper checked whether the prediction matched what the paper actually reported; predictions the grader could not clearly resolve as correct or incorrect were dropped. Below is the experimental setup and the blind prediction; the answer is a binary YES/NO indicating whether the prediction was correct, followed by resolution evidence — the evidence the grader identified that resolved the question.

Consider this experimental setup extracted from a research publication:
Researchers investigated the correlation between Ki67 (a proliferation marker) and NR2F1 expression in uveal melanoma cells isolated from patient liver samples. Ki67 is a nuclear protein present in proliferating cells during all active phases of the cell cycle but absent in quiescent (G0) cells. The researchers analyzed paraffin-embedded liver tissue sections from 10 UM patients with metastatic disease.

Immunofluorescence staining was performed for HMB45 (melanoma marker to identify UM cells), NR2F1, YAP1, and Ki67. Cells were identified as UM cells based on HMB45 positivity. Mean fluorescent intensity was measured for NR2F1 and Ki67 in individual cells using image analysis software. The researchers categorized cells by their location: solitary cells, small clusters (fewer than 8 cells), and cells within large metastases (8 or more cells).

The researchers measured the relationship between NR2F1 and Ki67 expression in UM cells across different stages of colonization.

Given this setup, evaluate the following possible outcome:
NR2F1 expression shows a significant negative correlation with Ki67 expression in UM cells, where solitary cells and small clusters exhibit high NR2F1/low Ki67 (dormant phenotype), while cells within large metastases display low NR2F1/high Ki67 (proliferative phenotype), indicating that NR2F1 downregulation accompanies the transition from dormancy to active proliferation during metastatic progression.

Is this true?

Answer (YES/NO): YES